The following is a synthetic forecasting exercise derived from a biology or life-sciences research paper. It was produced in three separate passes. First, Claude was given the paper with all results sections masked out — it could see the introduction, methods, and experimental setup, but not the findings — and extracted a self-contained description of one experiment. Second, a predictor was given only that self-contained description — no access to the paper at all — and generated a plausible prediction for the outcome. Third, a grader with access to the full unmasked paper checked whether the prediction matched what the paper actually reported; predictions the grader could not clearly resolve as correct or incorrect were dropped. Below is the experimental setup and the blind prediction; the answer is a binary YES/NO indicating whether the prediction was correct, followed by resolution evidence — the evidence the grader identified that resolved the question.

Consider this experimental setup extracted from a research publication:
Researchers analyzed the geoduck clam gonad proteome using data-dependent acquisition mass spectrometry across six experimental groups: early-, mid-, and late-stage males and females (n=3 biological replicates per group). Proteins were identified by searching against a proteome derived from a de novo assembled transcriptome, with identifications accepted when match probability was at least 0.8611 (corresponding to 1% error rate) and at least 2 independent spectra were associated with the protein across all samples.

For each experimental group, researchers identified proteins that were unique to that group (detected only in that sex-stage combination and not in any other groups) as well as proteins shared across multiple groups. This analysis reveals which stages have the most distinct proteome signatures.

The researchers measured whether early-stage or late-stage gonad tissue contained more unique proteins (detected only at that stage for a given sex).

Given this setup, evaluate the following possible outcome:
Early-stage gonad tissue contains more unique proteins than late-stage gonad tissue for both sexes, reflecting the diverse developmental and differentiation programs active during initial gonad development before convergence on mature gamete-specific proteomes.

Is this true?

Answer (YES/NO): NO